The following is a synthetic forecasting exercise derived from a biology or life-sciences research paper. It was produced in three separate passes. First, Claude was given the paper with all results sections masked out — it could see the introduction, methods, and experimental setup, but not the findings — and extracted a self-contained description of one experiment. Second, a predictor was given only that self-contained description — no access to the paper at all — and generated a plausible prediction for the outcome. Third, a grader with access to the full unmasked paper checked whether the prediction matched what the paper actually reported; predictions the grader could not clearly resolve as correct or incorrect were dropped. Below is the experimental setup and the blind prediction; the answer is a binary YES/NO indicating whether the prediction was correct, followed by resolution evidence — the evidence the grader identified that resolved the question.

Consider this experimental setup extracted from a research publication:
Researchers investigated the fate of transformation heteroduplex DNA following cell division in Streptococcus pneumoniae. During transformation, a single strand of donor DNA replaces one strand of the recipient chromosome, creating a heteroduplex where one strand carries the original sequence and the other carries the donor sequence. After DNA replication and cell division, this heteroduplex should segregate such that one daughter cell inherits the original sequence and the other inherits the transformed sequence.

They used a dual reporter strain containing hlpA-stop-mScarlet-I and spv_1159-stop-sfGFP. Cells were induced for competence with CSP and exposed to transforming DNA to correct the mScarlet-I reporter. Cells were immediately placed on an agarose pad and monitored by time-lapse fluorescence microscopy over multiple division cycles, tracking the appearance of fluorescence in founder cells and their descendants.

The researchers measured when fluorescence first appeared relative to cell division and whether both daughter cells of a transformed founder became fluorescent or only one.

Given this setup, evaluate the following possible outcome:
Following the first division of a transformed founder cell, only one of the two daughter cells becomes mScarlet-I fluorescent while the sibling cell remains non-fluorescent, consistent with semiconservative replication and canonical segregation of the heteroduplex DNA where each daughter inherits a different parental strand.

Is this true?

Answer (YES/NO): YES